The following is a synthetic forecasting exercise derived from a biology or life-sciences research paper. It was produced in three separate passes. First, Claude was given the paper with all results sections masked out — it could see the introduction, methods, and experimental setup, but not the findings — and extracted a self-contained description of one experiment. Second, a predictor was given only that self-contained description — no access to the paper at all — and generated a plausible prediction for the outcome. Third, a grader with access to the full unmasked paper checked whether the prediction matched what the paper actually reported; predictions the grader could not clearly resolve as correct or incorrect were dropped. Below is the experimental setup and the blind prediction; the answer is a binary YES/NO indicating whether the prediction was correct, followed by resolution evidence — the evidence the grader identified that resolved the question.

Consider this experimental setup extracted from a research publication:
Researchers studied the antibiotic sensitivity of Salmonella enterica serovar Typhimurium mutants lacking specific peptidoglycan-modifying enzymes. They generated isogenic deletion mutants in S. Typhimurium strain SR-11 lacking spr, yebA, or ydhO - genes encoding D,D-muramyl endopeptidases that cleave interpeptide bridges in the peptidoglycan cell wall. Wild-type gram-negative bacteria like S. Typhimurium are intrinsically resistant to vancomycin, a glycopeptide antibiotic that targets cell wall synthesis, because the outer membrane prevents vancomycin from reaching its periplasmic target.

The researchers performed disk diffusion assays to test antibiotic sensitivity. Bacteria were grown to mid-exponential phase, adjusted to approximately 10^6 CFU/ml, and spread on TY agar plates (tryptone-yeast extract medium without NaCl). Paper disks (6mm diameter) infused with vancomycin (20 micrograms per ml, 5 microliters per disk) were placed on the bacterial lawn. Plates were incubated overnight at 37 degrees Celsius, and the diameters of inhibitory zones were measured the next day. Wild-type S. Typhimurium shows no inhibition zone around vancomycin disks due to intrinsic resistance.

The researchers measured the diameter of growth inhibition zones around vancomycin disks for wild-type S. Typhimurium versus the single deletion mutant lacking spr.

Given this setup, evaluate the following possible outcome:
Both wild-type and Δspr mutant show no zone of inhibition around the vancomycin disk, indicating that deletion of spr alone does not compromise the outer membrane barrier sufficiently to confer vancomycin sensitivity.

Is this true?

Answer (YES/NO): NO